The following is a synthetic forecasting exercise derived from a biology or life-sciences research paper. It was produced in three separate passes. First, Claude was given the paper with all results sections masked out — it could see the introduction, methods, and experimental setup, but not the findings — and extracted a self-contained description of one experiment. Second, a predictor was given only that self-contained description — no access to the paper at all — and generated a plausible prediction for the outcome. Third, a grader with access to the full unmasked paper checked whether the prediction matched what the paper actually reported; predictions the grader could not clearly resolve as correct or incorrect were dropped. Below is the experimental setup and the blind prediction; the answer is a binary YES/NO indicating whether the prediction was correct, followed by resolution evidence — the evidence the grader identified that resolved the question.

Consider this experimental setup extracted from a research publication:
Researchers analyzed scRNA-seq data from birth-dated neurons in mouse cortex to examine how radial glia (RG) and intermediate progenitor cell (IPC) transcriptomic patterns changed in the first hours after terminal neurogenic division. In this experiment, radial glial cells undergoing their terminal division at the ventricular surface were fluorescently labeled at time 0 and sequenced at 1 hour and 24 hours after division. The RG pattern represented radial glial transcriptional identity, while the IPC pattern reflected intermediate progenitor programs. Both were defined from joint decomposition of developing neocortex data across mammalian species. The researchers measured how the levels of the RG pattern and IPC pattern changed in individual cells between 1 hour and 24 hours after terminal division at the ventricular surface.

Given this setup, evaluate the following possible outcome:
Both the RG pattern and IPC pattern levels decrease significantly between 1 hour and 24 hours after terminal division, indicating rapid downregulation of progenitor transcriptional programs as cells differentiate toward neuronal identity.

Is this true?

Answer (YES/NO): NO